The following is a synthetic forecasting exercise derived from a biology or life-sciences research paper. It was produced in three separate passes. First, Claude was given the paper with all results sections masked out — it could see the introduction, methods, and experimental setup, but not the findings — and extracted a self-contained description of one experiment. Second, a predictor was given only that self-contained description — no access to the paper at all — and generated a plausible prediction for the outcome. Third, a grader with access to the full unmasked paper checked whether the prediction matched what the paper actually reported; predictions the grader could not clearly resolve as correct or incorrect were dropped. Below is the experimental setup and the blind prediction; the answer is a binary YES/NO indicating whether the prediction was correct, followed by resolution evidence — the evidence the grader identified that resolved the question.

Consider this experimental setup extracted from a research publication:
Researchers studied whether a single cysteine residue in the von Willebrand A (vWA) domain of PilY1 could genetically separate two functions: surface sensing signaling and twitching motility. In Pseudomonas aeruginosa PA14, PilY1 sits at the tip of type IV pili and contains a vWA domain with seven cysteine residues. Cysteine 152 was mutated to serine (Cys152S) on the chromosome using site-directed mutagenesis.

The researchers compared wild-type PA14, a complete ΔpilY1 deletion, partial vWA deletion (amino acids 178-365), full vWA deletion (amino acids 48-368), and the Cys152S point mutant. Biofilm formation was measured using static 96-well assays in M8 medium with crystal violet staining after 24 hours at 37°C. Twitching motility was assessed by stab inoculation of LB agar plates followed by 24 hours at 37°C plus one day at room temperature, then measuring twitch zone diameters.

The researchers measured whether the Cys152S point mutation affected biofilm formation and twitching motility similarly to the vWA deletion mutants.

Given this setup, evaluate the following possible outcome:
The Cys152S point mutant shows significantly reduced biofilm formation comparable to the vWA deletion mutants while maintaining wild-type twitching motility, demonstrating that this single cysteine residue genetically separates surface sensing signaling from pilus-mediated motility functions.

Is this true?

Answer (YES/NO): YES